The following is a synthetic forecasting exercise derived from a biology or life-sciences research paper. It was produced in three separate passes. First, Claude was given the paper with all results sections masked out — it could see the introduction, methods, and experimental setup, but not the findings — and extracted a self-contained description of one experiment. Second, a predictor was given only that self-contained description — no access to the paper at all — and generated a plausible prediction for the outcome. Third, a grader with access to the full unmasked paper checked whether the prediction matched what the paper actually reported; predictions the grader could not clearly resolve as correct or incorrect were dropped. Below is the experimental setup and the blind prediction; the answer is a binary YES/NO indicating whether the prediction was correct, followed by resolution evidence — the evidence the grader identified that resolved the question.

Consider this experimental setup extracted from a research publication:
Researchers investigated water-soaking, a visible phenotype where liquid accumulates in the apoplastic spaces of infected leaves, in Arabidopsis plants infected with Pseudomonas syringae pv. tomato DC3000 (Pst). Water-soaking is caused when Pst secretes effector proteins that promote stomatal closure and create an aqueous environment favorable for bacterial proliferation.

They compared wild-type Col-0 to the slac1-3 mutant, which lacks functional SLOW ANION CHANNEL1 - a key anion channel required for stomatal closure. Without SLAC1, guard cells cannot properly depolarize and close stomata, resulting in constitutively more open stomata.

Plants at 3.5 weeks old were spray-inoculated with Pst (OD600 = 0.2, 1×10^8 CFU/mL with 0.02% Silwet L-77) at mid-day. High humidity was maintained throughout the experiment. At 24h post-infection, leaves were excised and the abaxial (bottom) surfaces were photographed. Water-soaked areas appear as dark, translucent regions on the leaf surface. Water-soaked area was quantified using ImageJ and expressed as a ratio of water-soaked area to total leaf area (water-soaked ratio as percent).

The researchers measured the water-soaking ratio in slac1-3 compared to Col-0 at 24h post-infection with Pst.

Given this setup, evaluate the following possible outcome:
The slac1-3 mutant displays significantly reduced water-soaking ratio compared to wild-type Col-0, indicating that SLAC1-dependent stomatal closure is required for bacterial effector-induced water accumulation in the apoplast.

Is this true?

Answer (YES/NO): YES